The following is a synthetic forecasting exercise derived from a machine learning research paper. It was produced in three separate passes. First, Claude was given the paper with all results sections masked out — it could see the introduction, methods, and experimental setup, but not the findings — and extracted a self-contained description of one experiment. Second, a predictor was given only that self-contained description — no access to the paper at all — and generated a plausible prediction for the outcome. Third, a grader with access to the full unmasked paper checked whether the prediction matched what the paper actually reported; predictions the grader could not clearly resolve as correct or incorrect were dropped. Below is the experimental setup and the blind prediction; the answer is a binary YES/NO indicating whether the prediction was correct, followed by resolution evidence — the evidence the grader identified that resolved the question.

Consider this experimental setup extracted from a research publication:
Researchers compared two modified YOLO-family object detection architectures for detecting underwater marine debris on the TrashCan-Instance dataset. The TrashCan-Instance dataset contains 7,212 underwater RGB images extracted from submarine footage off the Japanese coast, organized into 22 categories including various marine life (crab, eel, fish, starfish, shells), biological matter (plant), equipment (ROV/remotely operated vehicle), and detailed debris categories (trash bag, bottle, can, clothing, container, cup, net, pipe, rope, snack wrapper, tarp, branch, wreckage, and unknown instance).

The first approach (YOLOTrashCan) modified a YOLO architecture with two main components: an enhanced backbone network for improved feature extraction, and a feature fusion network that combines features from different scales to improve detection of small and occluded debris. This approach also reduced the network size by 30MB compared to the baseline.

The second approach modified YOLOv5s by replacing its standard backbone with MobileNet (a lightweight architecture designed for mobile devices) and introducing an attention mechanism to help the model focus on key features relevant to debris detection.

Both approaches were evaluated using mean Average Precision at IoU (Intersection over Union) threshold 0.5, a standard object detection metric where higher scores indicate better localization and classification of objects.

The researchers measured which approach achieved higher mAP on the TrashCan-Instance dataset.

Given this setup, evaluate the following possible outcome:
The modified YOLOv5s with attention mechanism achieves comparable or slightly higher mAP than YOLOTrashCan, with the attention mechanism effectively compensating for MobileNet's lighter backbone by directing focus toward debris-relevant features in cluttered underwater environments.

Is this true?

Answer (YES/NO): YES